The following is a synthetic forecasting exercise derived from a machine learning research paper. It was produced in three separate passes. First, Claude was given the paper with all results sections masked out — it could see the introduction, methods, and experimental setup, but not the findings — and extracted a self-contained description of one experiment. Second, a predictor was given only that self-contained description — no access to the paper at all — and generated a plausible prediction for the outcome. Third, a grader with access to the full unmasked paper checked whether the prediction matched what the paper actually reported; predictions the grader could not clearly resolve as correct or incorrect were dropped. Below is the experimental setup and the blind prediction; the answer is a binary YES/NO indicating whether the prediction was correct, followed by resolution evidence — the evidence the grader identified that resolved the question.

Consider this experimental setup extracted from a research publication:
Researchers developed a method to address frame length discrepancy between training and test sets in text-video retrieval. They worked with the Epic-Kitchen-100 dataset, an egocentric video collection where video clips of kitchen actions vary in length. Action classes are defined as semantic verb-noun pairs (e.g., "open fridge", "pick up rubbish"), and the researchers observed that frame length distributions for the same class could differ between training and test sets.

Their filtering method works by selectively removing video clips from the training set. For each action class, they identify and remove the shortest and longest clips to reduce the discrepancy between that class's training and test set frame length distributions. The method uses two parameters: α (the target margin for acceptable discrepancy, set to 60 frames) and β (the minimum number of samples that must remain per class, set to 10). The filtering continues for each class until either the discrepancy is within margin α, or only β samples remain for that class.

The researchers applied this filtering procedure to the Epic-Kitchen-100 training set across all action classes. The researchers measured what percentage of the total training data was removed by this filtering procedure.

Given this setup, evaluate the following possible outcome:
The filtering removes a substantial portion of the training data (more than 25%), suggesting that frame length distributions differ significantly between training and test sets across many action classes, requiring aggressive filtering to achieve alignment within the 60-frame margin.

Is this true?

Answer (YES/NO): NO